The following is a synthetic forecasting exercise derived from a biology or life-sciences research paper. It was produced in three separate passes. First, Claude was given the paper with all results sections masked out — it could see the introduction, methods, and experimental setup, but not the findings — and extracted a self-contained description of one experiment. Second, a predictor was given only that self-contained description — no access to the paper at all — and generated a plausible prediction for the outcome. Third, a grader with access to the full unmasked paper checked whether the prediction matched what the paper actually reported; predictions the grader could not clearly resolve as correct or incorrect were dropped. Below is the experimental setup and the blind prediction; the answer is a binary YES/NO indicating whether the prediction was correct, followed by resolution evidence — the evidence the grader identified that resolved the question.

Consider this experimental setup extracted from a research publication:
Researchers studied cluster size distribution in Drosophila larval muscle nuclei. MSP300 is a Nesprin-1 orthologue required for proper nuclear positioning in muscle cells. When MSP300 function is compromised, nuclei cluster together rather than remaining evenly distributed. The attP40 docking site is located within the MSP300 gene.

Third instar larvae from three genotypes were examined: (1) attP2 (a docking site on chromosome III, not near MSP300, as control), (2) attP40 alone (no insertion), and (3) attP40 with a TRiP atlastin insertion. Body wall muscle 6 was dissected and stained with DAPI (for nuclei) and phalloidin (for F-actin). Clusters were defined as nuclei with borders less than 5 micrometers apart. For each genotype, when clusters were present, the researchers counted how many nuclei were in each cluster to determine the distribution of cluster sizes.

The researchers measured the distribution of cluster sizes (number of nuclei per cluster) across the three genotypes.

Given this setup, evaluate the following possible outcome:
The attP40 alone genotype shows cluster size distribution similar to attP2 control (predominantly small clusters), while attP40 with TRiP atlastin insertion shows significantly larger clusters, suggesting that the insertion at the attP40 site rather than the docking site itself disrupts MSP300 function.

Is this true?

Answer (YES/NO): NO